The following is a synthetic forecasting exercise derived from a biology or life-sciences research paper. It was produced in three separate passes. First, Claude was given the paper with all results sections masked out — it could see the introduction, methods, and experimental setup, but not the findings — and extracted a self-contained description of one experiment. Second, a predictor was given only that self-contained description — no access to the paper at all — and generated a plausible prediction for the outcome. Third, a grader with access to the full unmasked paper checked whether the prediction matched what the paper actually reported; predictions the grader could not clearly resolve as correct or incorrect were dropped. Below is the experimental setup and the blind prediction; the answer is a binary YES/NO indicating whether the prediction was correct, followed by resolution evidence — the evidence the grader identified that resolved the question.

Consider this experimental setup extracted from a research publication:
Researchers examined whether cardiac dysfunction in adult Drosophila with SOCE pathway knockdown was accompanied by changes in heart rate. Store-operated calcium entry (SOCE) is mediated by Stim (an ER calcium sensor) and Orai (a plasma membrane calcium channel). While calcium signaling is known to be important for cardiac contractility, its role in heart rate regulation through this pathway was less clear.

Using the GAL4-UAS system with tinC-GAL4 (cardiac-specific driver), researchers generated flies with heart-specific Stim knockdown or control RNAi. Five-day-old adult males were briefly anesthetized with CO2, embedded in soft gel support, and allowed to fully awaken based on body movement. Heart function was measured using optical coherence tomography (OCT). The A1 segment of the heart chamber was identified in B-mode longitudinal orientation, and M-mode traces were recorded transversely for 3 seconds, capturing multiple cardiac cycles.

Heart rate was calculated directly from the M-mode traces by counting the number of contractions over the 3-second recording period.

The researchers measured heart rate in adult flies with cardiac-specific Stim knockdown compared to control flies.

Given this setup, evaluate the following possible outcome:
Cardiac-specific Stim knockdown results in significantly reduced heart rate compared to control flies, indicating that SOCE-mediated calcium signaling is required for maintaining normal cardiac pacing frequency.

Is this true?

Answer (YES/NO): NO